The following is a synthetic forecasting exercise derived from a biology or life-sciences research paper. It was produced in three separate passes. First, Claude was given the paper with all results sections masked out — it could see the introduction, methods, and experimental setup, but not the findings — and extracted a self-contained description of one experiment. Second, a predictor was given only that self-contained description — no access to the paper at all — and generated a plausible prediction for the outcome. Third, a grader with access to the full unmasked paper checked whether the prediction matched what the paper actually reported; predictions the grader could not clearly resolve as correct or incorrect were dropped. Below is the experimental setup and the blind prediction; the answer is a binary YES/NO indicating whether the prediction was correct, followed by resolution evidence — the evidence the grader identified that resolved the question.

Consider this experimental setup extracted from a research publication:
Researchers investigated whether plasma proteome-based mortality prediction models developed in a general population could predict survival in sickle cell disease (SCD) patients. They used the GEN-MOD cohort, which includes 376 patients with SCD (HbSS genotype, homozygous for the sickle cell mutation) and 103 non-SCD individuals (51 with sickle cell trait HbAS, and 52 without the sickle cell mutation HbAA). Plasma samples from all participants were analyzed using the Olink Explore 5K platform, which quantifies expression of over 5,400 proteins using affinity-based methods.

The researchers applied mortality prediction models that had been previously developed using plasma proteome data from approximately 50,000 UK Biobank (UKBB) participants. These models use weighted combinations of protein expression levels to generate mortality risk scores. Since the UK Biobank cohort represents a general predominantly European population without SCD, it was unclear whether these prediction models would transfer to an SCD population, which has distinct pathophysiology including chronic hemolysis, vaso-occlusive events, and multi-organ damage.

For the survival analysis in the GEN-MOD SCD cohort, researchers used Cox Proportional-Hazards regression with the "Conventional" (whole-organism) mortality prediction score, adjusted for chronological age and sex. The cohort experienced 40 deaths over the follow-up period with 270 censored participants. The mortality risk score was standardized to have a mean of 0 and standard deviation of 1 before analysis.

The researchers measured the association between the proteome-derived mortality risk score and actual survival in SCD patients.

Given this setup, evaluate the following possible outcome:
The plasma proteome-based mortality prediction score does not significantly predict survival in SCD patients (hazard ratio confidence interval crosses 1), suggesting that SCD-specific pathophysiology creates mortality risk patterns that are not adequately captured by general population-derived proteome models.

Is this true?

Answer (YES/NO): NO